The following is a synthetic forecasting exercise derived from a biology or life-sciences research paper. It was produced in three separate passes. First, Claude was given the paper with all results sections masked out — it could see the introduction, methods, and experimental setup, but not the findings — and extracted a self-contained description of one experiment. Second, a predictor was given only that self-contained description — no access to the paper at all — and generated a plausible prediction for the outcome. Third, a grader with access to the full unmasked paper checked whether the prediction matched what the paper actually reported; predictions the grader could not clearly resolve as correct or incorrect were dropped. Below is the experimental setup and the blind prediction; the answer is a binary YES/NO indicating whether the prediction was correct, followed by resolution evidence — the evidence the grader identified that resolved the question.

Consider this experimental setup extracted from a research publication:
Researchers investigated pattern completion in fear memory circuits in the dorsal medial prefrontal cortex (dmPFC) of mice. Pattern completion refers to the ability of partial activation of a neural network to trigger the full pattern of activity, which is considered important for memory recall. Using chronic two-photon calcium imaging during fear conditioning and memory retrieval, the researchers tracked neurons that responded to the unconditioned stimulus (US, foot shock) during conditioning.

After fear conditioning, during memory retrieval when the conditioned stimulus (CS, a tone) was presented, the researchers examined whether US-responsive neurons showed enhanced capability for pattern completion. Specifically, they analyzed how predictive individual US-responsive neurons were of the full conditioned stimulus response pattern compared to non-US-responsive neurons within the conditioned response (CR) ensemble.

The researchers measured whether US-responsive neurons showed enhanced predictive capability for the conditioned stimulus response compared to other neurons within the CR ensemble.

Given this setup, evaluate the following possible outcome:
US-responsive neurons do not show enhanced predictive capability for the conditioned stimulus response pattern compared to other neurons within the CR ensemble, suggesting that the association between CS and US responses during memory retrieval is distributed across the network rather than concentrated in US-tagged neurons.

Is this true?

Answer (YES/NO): NO